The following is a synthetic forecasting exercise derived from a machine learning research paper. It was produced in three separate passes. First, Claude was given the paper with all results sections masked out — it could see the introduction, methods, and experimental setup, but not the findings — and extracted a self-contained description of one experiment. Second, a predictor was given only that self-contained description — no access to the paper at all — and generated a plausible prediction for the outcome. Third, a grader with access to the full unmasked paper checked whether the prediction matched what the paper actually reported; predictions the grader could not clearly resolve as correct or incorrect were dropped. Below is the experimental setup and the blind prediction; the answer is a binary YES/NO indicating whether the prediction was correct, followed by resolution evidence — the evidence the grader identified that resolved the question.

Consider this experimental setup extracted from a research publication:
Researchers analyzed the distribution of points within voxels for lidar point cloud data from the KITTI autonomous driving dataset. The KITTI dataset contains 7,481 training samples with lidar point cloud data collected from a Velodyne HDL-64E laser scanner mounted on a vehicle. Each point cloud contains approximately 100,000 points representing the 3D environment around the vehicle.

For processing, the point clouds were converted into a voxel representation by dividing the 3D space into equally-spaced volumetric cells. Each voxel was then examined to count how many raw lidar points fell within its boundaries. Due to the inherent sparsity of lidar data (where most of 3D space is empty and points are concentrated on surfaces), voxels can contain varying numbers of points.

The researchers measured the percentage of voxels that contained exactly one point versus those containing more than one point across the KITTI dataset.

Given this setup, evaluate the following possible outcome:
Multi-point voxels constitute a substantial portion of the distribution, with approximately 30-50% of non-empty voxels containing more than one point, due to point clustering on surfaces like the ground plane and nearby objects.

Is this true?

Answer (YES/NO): YES